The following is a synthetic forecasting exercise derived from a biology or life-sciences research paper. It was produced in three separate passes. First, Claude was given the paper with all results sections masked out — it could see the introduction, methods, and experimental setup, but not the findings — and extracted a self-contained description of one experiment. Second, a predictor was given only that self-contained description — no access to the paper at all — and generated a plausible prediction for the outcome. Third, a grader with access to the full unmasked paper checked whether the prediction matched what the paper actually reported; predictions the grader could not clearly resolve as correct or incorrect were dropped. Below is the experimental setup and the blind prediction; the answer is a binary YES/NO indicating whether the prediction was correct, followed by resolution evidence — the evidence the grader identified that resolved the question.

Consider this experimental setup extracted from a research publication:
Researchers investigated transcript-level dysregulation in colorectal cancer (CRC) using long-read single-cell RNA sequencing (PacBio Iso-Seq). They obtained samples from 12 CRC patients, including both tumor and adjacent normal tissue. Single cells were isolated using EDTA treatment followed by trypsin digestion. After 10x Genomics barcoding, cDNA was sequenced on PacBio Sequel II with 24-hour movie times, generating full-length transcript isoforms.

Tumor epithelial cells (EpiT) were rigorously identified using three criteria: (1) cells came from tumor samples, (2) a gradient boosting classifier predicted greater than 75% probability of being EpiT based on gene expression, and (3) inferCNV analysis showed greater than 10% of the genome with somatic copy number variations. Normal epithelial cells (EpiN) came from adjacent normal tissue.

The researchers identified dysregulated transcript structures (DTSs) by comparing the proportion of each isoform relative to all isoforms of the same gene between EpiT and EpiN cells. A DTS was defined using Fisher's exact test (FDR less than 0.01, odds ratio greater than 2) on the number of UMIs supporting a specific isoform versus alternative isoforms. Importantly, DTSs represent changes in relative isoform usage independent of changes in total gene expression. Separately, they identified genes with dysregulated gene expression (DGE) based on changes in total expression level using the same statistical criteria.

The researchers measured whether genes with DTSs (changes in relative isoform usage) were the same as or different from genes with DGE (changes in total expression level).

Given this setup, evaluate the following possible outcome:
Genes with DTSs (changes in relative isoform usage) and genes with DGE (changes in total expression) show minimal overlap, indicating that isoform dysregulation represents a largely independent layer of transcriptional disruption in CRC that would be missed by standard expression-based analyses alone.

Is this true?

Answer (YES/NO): NO